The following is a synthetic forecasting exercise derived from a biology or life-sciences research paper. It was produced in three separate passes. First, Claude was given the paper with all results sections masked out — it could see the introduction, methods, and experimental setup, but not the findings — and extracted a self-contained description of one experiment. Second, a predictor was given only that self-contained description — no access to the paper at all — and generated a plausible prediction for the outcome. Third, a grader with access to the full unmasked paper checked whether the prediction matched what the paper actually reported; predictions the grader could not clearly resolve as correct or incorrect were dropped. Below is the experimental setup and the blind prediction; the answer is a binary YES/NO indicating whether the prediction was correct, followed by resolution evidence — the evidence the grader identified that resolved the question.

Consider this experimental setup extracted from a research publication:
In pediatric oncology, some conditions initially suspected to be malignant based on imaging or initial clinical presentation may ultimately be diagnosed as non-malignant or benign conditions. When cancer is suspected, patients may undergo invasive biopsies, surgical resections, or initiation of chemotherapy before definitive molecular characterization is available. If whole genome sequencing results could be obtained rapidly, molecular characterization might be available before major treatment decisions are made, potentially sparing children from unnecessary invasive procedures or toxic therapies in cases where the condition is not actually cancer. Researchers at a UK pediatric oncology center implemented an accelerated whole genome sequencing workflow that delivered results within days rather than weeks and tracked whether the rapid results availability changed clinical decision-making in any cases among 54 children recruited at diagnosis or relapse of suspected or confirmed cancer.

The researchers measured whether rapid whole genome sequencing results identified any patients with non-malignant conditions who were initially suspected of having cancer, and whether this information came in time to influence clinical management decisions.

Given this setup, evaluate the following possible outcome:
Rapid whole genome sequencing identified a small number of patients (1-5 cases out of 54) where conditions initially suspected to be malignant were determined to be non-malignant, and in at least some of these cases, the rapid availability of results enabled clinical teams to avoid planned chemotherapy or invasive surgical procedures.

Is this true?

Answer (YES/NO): YES